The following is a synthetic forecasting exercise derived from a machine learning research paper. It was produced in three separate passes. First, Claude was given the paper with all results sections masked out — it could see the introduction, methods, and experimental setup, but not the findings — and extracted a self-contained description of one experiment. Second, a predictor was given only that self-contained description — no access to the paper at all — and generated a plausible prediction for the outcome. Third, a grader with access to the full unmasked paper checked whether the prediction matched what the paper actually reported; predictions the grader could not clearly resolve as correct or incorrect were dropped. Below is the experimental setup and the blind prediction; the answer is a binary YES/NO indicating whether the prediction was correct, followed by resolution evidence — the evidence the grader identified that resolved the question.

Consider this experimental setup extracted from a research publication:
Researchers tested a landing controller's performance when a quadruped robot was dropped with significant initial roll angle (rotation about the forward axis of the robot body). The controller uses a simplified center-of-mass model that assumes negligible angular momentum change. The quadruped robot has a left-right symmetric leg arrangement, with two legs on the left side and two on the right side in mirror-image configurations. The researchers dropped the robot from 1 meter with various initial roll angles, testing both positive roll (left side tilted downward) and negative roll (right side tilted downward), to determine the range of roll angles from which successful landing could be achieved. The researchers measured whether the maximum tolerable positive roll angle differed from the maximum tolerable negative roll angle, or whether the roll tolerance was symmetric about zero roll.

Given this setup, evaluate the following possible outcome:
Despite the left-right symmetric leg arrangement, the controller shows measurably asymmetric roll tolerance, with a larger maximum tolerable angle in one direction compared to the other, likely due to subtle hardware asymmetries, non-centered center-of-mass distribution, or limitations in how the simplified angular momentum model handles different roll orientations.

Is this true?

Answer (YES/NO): YES